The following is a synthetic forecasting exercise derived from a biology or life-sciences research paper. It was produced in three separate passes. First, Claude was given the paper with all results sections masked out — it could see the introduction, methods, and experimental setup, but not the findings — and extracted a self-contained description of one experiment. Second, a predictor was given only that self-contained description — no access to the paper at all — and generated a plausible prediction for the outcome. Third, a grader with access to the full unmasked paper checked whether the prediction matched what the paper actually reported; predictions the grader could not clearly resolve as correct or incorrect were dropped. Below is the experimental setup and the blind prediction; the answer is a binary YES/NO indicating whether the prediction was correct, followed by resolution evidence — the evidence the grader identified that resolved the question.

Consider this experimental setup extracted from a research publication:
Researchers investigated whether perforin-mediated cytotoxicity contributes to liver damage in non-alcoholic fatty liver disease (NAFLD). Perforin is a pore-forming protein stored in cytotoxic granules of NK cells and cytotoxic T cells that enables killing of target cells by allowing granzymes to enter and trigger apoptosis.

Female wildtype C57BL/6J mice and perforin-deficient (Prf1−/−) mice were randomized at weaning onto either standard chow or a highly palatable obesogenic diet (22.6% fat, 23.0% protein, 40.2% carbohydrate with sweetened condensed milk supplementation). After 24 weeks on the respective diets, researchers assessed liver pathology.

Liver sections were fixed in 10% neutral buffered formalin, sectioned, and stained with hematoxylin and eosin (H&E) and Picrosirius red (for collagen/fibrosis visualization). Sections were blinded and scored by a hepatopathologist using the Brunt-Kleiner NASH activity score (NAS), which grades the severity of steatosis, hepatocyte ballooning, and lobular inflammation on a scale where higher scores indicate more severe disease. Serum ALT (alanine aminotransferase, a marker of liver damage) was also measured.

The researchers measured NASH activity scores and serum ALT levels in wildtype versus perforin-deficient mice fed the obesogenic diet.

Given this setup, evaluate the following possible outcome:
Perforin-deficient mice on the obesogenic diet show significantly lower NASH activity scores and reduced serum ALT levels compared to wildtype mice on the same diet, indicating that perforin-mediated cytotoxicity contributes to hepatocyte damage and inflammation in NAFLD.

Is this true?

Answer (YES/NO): YES